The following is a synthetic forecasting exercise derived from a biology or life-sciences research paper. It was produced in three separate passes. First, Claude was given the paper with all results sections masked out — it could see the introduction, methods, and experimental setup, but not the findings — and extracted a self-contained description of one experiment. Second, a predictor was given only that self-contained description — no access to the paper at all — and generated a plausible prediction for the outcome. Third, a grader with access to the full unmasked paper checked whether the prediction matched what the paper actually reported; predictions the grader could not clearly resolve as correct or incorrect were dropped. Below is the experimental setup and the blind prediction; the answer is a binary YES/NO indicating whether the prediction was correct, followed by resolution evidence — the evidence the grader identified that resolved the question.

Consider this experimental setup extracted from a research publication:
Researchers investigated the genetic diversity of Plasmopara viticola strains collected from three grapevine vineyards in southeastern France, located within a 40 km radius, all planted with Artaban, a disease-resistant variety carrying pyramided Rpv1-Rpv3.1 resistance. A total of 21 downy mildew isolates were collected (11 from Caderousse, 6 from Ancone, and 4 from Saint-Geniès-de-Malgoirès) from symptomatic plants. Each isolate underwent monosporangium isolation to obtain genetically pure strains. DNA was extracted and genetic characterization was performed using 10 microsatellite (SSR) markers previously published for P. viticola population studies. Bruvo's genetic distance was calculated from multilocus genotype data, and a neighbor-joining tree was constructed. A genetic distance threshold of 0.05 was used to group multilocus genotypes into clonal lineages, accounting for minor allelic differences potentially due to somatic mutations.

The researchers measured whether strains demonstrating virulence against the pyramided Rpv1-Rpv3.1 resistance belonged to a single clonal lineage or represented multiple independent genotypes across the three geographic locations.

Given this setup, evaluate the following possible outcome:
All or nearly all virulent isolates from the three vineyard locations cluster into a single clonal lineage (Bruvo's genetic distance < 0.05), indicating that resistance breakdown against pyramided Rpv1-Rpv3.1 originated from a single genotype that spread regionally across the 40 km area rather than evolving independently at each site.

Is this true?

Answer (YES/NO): NO